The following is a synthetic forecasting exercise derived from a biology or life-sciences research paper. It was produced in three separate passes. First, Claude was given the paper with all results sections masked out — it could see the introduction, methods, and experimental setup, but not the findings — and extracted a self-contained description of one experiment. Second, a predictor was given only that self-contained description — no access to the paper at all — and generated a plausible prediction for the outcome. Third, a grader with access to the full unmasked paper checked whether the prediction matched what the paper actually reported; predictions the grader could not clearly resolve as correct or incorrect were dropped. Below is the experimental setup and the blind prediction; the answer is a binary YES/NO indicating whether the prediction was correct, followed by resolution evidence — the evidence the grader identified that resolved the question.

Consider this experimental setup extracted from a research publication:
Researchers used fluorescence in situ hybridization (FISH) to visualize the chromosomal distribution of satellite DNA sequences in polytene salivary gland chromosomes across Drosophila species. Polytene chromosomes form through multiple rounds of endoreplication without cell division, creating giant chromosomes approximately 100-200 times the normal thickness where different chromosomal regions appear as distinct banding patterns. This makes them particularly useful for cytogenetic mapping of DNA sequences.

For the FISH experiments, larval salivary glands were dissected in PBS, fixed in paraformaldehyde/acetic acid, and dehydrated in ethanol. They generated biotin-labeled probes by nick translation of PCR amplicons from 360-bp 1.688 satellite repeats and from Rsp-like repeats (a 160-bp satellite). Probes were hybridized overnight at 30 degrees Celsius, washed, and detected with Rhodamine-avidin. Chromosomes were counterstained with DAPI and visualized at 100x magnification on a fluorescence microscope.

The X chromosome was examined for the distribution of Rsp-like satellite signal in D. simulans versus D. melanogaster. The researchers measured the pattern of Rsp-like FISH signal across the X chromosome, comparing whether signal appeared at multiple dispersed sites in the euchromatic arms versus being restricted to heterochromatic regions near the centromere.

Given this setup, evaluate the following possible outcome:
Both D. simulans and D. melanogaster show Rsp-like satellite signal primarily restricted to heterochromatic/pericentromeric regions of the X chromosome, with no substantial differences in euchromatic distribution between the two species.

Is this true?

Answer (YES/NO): NO